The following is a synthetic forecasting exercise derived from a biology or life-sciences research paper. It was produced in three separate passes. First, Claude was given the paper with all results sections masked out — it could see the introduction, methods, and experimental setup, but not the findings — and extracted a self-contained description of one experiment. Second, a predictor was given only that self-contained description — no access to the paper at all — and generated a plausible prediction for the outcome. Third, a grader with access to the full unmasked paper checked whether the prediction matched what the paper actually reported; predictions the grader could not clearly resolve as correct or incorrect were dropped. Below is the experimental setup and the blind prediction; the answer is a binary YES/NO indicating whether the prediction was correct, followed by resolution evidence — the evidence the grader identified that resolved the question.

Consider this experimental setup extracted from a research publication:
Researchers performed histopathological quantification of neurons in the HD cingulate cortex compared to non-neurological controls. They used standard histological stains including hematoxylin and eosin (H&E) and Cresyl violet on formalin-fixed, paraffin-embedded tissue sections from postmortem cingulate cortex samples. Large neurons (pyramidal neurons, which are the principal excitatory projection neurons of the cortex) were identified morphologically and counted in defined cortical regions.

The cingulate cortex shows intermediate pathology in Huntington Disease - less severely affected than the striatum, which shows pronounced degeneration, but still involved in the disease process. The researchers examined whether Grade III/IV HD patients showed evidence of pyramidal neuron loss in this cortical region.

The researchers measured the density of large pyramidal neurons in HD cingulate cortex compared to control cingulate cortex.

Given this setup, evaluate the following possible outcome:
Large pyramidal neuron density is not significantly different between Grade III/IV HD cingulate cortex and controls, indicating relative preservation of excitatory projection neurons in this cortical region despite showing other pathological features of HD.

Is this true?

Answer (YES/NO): NO